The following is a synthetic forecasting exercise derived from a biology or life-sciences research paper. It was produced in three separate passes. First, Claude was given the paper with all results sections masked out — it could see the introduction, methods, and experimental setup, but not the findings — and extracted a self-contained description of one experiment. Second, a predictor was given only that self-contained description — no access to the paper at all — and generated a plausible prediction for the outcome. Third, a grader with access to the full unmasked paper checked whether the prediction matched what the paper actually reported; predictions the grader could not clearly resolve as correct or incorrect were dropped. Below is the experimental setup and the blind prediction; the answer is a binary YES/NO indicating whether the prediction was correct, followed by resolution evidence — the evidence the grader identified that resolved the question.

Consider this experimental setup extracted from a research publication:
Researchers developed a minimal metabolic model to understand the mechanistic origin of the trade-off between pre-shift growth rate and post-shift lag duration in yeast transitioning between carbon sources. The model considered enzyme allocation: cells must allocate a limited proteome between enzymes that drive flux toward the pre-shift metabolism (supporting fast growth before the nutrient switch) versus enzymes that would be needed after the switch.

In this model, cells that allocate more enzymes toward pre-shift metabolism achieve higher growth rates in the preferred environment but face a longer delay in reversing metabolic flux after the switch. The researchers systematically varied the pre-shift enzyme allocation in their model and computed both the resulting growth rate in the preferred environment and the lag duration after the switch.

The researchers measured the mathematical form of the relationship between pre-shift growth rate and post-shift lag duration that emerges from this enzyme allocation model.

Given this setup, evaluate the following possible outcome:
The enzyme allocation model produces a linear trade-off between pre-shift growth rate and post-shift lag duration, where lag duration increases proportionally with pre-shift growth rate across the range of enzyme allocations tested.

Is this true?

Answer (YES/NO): NO